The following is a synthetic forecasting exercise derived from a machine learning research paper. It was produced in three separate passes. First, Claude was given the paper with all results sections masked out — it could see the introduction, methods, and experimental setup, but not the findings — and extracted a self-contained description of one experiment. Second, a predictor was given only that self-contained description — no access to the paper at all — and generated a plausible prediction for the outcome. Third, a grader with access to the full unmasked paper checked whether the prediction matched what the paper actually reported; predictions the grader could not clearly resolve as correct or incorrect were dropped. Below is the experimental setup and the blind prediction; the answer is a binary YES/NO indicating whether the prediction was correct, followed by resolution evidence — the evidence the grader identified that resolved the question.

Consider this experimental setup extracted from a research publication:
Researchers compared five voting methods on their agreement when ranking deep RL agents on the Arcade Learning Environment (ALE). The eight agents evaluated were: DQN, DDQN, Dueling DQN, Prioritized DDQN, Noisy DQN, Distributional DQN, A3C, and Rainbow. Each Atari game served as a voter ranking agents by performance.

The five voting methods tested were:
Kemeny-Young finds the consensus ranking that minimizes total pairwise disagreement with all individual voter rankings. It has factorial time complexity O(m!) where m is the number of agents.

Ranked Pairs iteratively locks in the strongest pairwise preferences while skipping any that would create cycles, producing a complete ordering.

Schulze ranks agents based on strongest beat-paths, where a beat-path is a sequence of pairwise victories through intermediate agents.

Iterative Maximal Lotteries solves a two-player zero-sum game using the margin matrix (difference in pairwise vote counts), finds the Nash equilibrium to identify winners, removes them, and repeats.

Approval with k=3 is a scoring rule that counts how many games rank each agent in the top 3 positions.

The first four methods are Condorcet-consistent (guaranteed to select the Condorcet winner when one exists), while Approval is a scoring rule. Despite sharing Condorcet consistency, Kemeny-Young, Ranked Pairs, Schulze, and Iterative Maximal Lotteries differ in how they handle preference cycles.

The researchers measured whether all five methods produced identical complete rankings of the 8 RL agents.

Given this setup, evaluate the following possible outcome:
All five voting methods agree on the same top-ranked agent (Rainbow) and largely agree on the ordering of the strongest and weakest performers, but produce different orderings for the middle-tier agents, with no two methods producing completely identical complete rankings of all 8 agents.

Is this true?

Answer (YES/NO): NO